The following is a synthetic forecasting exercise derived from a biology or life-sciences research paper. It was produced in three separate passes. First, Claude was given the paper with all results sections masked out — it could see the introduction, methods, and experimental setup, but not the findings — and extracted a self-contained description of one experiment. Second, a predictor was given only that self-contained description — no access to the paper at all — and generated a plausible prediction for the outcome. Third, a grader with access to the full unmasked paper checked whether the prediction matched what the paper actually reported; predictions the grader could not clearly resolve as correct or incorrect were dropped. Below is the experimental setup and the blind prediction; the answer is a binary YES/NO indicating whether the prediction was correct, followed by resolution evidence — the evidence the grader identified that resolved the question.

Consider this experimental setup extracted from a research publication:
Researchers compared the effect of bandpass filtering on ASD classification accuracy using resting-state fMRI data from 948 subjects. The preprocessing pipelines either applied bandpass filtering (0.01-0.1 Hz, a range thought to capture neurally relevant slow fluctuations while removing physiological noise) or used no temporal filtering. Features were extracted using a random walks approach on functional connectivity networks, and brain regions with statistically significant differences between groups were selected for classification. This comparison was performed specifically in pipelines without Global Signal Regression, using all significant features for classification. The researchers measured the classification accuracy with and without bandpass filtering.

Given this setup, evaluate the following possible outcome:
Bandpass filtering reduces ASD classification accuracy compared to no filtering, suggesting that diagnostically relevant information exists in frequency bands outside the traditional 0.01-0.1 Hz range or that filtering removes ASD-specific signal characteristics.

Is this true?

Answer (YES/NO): YES